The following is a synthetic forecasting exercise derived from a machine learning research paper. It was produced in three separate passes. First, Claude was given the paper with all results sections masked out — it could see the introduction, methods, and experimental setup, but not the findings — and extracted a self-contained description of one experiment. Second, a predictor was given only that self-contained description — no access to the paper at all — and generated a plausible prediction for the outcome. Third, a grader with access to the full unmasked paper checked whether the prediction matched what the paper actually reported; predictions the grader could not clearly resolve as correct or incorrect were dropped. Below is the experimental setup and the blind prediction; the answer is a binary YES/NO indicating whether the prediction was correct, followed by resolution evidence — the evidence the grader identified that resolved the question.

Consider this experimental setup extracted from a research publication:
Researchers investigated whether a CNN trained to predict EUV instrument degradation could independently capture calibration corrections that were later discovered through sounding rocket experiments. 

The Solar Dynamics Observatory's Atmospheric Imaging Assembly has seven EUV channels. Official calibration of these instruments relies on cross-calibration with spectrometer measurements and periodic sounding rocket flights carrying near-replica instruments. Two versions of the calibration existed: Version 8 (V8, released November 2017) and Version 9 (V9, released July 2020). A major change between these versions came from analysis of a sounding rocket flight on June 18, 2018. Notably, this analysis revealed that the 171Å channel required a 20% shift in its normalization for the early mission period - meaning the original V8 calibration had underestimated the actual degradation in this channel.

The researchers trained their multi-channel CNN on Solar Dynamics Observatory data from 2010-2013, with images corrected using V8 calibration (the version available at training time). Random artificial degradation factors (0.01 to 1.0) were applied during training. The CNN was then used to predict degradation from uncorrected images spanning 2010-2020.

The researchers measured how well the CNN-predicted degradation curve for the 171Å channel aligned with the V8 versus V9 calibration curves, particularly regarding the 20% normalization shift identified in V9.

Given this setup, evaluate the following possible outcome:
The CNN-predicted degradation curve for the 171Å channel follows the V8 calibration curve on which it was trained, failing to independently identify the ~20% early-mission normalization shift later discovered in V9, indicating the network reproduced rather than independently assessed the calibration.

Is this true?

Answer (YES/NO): NO